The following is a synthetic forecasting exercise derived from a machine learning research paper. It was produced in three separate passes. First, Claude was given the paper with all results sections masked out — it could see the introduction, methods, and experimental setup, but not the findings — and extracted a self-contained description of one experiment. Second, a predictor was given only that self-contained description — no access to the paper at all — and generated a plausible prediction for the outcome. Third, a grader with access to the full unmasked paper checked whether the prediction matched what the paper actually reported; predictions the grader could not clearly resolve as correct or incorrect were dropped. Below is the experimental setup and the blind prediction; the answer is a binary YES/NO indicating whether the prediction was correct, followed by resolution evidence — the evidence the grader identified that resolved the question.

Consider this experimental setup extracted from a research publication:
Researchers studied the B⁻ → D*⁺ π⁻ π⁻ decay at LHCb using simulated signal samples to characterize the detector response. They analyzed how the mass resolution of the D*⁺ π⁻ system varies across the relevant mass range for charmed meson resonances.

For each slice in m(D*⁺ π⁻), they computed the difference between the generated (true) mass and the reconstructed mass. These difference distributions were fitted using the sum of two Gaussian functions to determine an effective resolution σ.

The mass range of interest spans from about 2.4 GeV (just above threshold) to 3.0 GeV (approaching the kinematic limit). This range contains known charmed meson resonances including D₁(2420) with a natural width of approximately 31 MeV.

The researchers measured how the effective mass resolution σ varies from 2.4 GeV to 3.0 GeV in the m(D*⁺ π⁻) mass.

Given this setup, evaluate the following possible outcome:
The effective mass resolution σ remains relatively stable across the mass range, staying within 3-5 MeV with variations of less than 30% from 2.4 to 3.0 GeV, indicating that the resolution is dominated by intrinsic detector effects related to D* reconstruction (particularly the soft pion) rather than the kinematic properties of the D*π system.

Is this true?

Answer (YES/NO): NO